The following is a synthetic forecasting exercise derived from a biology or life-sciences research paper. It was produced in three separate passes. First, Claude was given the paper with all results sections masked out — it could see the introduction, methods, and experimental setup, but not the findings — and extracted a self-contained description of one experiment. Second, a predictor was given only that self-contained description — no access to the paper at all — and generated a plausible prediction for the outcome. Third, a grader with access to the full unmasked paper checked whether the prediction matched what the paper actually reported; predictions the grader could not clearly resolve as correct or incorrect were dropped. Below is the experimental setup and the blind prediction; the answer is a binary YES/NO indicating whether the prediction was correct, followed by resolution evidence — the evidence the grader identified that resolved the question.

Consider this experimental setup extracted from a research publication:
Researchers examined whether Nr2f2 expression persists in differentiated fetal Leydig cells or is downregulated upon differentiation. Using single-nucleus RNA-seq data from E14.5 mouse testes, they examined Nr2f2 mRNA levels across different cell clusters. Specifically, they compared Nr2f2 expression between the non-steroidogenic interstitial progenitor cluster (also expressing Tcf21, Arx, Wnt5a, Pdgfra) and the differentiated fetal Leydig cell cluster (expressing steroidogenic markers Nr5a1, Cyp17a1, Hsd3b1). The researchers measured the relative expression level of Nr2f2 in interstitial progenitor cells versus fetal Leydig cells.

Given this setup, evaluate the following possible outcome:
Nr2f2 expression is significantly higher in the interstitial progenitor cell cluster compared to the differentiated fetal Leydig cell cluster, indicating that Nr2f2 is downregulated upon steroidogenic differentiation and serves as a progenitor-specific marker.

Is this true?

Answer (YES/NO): YES